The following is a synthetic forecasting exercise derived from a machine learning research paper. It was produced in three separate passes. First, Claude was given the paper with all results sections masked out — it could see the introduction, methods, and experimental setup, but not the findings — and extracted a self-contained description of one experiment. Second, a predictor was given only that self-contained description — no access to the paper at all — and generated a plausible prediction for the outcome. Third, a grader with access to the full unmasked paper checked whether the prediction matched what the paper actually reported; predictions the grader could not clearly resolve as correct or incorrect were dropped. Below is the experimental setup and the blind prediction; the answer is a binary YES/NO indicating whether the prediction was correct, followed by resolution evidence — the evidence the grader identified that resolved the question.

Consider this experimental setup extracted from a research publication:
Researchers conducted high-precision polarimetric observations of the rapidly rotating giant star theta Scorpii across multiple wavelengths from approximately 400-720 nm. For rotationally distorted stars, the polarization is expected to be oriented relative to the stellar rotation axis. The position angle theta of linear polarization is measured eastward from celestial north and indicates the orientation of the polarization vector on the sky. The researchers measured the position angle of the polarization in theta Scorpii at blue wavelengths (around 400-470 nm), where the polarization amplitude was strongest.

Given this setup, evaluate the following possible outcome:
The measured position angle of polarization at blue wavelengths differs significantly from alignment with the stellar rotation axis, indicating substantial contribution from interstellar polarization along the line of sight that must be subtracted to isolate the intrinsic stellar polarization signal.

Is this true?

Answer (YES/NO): NO